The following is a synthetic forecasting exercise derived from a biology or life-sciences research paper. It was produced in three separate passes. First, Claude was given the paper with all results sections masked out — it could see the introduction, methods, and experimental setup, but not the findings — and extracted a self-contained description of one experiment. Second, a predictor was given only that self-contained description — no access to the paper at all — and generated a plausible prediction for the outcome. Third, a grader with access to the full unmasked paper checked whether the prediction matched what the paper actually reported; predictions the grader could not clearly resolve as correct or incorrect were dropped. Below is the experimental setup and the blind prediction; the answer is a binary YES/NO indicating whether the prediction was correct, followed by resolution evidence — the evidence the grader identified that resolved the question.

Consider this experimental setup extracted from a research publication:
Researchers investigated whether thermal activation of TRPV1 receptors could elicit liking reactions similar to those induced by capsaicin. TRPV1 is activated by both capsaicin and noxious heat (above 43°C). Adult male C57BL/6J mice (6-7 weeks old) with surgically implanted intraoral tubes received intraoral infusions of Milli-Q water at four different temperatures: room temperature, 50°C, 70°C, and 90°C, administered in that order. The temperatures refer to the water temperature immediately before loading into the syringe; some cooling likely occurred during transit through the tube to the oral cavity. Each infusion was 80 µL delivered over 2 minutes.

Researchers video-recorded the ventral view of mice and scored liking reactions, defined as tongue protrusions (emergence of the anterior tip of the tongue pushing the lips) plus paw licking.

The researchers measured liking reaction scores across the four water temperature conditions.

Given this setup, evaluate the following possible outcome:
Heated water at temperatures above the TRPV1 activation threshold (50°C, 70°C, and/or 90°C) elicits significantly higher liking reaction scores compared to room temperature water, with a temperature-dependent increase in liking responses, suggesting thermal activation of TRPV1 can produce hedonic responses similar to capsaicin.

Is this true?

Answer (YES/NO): NO